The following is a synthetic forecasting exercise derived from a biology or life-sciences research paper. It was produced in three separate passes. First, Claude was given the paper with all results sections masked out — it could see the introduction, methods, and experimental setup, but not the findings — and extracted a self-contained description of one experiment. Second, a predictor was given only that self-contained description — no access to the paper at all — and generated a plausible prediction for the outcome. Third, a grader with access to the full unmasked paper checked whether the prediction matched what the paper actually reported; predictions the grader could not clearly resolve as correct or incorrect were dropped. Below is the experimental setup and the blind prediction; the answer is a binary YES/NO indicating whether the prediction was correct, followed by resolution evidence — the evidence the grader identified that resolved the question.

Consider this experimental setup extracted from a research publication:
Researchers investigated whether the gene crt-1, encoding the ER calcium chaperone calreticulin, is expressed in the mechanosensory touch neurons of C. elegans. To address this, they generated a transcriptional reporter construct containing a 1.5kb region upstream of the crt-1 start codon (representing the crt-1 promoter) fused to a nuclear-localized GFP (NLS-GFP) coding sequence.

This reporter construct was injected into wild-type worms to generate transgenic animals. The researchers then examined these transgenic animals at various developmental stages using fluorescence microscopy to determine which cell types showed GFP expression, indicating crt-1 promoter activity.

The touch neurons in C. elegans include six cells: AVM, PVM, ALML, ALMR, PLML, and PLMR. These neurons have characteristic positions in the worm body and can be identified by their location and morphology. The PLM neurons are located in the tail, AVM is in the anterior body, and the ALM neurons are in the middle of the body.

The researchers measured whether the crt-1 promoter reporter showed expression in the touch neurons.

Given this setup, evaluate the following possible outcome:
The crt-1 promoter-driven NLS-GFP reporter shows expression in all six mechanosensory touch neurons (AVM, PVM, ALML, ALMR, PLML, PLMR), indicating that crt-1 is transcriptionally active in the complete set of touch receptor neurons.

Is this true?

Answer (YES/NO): NO